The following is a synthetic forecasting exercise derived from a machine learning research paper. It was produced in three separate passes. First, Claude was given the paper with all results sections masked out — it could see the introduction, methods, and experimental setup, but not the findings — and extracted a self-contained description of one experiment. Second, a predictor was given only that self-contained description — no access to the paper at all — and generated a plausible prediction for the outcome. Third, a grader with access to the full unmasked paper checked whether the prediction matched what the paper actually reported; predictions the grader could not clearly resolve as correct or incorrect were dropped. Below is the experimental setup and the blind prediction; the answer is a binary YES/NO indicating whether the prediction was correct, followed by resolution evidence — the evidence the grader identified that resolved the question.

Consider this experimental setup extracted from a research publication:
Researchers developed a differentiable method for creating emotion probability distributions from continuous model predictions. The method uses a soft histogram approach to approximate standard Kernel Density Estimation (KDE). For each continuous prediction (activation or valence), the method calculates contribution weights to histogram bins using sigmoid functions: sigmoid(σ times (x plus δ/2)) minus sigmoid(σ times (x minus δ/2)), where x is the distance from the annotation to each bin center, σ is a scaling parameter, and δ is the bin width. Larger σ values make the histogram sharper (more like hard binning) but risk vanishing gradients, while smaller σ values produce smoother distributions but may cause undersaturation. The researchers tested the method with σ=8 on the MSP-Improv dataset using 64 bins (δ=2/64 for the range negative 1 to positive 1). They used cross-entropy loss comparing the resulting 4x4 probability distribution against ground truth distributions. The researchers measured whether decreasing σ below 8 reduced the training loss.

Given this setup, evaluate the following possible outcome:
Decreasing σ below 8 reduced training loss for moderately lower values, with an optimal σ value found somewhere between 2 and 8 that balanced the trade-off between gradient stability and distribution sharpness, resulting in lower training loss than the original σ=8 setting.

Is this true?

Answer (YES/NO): NO